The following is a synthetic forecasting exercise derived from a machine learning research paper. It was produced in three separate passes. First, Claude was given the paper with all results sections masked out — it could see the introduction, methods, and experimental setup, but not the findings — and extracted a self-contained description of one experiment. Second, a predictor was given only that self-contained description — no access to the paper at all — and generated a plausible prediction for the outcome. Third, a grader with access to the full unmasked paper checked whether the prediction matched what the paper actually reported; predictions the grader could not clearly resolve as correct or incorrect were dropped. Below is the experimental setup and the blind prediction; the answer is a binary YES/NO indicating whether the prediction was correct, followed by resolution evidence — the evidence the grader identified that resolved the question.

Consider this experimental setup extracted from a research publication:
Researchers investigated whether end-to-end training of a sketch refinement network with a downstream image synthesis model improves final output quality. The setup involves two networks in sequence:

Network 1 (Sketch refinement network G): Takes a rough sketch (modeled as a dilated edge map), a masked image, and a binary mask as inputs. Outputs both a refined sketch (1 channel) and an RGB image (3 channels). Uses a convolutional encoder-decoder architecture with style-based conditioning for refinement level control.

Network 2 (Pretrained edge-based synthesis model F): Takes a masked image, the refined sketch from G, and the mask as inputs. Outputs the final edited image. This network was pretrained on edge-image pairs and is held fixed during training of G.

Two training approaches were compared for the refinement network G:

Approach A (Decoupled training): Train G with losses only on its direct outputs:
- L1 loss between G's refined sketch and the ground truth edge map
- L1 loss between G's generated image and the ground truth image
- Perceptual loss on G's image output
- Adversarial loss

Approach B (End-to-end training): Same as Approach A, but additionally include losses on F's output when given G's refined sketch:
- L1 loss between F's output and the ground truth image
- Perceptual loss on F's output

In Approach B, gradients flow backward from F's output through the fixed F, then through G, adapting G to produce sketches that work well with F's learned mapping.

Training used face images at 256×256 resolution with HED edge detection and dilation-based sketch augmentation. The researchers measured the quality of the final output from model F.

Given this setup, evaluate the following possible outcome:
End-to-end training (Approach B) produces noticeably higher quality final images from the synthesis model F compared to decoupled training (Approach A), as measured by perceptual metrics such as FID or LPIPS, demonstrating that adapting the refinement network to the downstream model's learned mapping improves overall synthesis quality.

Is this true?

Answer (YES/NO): NO